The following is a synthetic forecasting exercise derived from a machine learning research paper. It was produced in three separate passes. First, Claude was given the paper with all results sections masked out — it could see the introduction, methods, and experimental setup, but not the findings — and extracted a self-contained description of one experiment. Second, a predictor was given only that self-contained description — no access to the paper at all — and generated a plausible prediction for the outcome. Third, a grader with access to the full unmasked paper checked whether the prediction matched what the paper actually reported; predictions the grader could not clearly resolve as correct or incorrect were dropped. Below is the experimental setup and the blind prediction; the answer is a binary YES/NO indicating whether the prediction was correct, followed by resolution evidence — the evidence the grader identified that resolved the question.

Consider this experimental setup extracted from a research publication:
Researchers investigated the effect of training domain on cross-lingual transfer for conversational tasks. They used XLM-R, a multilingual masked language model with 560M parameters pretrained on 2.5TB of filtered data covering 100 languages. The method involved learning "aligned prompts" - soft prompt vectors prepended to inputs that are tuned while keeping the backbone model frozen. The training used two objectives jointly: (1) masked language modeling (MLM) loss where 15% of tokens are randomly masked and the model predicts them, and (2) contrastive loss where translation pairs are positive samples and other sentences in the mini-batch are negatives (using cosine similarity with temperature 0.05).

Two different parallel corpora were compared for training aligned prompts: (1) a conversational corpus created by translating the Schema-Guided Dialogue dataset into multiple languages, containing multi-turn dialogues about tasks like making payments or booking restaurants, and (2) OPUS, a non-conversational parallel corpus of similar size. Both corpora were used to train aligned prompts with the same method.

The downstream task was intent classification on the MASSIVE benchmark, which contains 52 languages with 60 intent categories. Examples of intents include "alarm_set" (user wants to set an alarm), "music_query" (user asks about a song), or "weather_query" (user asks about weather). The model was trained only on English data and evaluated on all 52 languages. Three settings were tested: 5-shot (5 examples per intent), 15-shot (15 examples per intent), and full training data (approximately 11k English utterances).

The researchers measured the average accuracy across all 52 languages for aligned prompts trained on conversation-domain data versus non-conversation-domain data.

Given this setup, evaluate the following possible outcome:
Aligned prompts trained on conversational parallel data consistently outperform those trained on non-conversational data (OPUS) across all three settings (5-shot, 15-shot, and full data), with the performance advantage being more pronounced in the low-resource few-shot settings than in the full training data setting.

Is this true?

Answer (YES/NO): YES